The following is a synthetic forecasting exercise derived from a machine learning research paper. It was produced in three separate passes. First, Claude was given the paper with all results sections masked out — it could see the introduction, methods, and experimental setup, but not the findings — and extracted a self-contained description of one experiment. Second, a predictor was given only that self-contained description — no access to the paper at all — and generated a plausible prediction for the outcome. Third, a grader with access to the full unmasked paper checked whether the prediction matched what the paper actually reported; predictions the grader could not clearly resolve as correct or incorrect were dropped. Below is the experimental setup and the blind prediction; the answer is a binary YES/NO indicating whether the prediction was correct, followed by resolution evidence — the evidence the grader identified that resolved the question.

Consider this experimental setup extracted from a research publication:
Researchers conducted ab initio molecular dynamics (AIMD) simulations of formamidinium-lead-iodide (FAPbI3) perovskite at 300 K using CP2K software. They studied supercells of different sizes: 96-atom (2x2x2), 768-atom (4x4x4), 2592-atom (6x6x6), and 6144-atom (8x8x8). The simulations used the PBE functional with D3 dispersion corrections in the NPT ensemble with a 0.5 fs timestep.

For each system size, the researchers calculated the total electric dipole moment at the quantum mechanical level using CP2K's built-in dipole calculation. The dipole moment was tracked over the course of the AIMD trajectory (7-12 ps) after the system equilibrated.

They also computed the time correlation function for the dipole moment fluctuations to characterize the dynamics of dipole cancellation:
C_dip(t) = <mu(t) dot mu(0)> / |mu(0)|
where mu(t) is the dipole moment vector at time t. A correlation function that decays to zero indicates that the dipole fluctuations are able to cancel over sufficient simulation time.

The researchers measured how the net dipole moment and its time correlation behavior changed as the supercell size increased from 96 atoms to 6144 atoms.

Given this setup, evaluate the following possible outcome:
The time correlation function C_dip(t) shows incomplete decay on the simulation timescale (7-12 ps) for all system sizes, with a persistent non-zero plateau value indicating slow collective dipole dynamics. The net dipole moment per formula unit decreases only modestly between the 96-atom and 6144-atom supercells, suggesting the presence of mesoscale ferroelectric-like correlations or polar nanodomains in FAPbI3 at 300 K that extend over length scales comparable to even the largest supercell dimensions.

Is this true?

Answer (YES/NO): NO